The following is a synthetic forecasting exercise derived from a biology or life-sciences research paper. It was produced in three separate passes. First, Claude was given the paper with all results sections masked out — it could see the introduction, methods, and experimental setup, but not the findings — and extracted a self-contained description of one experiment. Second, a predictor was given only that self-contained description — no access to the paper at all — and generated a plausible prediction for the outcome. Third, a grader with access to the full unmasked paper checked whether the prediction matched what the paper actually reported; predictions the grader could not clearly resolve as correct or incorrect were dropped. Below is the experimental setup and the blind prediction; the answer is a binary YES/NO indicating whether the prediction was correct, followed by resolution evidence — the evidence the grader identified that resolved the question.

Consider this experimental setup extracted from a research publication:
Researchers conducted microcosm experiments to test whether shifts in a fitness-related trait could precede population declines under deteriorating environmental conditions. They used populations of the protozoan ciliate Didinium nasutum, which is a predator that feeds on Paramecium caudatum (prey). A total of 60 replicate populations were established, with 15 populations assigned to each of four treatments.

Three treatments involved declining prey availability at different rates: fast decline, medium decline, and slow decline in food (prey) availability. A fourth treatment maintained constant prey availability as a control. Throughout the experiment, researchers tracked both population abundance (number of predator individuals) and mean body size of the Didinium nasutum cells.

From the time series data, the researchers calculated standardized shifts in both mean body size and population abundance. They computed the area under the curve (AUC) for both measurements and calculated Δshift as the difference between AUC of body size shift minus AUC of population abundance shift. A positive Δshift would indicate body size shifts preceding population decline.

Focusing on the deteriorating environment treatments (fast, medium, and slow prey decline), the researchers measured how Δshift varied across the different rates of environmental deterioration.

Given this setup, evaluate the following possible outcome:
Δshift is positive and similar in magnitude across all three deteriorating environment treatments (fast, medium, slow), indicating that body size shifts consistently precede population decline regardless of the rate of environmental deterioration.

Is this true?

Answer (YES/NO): NO